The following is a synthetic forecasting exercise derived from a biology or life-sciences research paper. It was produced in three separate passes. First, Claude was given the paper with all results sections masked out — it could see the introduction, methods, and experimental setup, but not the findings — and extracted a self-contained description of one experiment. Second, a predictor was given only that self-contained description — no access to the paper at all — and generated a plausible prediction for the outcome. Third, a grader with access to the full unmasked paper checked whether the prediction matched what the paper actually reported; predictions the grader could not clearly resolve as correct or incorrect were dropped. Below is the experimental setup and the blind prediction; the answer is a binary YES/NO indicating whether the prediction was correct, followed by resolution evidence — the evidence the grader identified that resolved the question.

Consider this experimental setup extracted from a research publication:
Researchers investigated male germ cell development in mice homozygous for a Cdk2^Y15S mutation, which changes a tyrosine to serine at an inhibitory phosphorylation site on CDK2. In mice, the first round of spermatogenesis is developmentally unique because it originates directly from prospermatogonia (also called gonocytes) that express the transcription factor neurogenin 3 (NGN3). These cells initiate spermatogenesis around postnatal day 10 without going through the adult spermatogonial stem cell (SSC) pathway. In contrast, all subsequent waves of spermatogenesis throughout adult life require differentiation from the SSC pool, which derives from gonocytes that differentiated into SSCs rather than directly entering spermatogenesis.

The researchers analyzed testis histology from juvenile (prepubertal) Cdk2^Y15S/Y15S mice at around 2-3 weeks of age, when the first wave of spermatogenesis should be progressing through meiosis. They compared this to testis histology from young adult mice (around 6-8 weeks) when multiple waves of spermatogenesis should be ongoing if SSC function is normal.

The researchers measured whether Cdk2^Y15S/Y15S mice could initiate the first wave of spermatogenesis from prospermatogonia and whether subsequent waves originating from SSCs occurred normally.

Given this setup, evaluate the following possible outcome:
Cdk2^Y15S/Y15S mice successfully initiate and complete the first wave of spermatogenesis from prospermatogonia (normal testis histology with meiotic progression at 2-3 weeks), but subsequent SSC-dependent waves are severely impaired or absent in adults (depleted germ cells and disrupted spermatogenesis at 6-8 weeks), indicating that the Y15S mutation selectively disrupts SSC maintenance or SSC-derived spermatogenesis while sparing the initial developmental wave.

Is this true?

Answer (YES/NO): NO